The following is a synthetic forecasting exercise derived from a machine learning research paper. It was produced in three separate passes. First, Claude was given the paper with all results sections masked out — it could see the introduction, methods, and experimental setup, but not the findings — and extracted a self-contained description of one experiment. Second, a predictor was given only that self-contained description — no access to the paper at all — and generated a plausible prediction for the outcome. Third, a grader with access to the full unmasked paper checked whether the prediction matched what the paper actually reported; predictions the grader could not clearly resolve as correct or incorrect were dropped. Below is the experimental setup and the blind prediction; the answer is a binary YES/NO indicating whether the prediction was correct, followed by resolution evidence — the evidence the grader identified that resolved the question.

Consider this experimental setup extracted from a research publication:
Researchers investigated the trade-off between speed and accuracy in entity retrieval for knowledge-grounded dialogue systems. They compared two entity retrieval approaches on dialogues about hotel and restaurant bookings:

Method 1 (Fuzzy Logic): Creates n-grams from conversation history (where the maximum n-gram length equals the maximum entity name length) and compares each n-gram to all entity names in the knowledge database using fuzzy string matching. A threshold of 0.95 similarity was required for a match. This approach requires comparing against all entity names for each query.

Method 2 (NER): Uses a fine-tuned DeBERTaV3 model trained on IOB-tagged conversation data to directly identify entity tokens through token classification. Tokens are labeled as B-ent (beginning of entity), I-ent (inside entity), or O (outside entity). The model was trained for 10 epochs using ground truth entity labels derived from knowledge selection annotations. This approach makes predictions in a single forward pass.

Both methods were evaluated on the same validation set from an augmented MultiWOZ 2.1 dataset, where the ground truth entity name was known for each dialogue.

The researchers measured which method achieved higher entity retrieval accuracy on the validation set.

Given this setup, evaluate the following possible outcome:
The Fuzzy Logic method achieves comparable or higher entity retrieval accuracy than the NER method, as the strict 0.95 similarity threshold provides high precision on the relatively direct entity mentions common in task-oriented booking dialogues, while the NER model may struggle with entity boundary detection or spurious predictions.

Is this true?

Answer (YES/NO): YES